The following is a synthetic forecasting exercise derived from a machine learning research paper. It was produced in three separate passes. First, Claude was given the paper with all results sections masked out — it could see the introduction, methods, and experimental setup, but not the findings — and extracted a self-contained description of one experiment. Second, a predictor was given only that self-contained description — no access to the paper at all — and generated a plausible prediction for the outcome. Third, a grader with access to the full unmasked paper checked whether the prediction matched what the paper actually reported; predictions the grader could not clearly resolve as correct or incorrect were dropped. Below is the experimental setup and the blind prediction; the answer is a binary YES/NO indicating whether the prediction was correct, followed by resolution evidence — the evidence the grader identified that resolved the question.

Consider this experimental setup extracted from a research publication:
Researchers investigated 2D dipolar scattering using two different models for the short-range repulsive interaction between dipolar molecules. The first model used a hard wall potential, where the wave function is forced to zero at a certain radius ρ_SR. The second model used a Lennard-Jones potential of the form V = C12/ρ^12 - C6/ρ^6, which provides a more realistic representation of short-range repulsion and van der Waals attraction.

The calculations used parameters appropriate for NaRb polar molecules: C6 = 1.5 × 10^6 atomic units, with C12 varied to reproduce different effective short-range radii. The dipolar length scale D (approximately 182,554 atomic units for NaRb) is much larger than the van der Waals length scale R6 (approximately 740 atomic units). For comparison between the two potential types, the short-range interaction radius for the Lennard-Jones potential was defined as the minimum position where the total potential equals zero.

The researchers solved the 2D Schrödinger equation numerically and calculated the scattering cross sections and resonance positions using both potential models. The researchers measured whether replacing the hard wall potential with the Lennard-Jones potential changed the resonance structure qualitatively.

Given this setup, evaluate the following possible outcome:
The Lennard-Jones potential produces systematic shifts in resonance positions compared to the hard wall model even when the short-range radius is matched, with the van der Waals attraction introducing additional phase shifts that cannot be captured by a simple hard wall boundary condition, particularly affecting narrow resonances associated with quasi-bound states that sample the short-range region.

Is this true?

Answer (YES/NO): NO